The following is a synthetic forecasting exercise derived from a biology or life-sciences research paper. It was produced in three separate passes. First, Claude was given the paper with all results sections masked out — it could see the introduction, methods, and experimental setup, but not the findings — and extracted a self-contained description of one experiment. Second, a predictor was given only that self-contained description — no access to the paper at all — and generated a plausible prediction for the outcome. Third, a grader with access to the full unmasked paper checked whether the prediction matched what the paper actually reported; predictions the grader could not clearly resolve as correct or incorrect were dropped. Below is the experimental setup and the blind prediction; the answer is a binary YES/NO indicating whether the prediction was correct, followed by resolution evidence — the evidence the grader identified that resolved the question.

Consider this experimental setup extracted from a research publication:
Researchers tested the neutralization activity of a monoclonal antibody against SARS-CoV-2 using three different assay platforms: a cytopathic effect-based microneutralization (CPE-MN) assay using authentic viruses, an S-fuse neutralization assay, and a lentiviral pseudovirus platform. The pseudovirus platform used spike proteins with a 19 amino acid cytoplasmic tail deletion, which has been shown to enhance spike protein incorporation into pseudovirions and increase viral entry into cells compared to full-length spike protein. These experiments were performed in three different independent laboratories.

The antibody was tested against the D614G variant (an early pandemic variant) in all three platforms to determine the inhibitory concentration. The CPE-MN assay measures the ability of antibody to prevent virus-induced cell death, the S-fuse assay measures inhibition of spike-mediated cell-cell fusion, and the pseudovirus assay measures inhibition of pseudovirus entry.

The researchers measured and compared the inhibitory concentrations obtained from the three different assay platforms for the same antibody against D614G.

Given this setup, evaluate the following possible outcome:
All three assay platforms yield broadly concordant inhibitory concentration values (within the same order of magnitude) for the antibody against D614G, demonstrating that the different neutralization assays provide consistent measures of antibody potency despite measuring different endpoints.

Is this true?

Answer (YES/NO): NO